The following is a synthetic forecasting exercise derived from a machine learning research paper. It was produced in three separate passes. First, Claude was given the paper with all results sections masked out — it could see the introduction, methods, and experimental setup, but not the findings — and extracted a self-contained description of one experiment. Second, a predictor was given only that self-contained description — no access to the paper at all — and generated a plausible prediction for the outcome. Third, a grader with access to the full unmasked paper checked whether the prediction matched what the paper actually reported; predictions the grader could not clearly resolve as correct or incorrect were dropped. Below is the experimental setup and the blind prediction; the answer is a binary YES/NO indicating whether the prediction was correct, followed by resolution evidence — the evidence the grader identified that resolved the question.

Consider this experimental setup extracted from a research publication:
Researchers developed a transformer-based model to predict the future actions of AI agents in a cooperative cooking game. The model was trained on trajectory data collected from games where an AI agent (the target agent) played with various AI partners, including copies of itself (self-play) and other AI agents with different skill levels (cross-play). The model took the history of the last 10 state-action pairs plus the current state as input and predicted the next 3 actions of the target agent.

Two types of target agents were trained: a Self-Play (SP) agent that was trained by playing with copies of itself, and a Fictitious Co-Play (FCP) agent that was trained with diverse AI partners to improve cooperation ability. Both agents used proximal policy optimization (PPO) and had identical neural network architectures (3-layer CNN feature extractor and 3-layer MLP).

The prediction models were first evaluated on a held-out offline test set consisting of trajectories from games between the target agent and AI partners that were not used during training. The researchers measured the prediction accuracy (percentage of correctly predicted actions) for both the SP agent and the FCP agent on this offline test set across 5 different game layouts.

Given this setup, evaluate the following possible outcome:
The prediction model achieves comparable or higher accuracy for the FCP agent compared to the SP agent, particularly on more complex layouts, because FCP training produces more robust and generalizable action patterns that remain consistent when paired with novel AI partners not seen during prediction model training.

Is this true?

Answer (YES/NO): NO